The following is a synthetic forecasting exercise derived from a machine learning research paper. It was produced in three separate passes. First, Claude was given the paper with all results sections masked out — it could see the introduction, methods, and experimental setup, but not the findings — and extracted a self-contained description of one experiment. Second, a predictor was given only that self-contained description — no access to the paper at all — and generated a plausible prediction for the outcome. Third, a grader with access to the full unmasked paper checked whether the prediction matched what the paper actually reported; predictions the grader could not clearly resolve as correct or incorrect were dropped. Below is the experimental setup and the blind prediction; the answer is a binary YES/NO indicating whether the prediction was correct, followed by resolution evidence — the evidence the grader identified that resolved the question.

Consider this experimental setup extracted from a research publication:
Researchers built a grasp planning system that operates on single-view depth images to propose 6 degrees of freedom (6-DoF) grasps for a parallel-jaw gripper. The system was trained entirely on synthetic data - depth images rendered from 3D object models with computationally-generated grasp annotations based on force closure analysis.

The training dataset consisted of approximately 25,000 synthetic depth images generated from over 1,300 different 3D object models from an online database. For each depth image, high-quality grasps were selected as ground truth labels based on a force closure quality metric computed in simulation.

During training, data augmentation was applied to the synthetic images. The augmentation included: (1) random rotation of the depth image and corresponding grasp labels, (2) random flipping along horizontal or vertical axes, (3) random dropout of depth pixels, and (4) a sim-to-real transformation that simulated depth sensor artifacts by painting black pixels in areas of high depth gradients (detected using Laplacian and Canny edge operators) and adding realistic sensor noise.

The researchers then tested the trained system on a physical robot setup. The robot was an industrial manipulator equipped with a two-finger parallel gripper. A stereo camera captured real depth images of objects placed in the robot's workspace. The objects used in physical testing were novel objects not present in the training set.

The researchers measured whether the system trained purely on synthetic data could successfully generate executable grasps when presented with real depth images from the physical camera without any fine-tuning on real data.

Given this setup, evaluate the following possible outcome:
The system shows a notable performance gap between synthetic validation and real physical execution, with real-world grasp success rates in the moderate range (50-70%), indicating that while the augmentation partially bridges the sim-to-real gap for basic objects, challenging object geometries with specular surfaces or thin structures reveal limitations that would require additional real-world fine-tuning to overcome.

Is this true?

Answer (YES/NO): NO